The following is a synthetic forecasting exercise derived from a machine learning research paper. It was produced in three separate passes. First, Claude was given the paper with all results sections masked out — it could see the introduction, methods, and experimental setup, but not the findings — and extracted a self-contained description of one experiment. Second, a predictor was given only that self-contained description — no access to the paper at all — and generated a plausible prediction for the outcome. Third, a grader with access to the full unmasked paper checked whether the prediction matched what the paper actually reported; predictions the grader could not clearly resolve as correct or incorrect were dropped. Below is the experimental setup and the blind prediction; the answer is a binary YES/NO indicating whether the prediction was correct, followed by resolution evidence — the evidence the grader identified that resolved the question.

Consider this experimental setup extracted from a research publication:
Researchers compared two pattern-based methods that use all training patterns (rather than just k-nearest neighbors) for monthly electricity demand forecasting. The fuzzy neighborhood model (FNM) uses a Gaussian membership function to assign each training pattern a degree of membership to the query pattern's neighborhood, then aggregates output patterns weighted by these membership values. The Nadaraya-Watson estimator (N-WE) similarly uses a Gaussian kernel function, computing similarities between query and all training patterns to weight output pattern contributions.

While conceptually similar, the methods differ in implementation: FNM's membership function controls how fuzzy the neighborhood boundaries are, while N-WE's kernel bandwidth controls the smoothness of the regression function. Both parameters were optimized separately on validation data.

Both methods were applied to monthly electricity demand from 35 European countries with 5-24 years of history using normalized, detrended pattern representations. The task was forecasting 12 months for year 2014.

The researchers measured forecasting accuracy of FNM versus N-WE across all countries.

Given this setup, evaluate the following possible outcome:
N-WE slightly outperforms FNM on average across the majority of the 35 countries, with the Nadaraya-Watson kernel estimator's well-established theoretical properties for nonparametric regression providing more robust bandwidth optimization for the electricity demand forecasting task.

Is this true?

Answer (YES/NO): NO